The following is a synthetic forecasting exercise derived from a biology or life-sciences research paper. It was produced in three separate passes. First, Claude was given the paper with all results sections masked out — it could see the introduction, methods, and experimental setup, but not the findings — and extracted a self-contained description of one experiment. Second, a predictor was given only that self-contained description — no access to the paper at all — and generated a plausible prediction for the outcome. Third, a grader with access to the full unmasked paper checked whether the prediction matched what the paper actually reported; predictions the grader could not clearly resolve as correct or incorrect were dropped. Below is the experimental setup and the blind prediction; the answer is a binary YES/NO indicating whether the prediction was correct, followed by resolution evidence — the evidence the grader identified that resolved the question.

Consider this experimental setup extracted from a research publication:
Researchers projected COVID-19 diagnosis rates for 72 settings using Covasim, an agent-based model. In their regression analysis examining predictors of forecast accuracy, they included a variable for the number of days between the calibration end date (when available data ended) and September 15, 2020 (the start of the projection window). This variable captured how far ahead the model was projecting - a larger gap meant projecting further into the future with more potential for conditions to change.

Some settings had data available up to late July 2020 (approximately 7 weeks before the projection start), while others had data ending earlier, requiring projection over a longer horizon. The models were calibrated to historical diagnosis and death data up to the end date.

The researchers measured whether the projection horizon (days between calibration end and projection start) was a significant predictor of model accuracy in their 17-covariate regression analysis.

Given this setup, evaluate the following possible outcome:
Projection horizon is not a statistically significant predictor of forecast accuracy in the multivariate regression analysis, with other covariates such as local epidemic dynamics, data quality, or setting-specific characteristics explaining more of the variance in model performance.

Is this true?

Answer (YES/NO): YES